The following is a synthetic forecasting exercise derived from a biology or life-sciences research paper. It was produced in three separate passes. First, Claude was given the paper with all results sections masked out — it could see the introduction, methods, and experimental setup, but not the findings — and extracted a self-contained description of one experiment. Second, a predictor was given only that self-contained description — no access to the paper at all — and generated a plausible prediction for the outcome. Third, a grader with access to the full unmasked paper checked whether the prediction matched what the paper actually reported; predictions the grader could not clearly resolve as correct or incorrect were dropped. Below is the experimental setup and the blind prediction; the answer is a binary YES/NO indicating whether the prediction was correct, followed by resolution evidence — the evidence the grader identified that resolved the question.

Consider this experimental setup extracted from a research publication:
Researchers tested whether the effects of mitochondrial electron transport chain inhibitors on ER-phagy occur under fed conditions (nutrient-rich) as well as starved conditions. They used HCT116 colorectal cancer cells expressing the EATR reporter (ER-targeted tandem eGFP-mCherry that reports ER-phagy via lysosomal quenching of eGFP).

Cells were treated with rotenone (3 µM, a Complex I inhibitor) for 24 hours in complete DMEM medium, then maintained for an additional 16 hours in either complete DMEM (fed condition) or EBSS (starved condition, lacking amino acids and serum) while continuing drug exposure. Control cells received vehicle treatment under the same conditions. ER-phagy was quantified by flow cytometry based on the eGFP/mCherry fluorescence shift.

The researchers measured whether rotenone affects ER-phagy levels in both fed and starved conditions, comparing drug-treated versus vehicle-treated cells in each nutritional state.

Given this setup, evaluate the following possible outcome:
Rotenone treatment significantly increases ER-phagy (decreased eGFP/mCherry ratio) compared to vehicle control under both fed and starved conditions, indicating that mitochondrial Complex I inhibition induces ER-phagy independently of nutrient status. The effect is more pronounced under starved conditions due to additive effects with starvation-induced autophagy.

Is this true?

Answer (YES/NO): NO